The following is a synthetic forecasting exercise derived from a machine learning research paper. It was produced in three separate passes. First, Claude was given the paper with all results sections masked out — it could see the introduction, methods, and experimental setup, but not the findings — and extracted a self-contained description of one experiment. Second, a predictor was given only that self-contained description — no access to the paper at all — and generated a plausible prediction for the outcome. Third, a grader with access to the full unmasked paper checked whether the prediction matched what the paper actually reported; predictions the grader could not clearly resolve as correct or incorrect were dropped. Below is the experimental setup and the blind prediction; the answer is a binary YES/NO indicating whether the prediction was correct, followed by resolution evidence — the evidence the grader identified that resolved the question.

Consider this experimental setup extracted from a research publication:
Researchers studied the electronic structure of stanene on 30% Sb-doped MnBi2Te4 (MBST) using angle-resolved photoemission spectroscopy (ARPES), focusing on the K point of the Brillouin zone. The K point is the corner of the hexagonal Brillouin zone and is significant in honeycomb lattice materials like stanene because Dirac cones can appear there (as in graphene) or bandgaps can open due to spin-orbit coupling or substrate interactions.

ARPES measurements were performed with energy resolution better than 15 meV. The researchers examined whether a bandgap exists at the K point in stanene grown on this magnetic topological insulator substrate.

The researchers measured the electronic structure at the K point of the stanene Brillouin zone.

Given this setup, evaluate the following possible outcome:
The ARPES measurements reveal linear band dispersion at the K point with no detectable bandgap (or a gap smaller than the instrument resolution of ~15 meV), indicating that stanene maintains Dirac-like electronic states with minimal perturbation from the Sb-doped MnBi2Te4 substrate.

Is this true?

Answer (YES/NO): NO